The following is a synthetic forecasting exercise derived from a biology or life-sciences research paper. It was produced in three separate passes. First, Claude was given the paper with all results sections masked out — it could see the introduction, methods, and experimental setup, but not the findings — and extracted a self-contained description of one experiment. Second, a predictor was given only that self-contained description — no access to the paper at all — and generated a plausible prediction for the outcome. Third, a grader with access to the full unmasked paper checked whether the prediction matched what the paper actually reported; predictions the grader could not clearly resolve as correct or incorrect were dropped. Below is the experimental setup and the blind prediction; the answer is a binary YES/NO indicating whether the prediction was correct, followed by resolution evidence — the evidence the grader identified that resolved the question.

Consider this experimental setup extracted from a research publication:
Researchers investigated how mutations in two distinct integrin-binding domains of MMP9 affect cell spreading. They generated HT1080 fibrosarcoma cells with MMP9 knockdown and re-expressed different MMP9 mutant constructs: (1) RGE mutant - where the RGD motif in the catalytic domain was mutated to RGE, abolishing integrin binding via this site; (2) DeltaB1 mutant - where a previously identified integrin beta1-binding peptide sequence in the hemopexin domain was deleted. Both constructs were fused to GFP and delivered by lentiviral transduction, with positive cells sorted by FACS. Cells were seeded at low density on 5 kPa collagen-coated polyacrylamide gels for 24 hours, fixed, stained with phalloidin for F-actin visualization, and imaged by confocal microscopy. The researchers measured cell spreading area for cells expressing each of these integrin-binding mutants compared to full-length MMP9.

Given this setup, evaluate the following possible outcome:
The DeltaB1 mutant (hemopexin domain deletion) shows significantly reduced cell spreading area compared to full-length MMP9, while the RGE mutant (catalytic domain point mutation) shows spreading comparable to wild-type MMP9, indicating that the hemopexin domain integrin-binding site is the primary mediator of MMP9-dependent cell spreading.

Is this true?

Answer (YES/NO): NO